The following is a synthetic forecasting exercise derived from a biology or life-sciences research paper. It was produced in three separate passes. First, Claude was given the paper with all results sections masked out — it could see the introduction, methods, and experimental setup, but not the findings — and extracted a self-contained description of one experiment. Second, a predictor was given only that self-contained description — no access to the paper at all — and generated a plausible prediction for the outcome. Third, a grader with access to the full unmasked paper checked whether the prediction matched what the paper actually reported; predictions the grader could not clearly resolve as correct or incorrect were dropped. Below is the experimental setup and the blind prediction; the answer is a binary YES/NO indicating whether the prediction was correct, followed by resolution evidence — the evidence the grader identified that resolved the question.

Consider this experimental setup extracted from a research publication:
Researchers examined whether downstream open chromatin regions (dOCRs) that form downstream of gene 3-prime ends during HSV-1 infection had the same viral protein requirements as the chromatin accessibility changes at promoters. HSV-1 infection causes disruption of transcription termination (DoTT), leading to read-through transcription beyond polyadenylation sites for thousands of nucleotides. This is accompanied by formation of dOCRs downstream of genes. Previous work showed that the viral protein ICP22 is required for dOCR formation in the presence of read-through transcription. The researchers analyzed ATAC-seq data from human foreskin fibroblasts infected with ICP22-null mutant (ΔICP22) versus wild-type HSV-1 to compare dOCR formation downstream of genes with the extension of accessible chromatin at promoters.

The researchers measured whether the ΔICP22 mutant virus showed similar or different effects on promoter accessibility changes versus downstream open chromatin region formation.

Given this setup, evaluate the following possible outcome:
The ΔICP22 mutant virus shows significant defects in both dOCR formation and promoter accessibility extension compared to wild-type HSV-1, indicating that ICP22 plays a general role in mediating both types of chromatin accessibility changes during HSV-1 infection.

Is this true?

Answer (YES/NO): NO